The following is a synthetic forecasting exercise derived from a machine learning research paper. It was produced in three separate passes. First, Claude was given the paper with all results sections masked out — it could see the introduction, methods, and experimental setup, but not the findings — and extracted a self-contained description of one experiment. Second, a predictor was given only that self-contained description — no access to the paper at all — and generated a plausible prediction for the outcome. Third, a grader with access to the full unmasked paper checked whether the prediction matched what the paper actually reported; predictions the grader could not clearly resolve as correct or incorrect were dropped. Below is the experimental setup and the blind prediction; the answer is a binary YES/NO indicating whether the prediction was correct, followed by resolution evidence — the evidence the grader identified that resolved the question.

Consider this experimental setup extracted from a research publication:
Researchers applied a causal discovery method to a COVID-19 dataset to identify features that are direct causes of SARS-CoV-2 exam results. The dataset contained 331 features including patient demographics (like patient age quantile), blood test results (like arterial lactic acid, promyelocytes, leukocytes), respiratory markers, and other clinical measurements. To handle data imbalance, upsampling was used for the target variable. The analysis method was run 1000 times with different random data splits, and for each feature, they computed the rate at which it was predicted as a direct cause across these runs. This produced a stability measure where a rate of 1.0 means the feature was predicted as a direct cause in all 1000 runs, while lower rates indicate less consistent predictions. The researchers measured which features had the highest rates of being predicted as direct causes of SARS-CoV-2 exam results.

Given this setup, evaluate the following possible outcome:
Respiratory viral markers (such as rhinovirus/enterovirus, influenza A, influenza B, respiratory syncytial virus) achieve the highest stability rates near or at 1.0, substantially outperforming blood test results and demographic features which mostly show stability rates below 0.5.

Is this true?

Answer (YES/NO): NO